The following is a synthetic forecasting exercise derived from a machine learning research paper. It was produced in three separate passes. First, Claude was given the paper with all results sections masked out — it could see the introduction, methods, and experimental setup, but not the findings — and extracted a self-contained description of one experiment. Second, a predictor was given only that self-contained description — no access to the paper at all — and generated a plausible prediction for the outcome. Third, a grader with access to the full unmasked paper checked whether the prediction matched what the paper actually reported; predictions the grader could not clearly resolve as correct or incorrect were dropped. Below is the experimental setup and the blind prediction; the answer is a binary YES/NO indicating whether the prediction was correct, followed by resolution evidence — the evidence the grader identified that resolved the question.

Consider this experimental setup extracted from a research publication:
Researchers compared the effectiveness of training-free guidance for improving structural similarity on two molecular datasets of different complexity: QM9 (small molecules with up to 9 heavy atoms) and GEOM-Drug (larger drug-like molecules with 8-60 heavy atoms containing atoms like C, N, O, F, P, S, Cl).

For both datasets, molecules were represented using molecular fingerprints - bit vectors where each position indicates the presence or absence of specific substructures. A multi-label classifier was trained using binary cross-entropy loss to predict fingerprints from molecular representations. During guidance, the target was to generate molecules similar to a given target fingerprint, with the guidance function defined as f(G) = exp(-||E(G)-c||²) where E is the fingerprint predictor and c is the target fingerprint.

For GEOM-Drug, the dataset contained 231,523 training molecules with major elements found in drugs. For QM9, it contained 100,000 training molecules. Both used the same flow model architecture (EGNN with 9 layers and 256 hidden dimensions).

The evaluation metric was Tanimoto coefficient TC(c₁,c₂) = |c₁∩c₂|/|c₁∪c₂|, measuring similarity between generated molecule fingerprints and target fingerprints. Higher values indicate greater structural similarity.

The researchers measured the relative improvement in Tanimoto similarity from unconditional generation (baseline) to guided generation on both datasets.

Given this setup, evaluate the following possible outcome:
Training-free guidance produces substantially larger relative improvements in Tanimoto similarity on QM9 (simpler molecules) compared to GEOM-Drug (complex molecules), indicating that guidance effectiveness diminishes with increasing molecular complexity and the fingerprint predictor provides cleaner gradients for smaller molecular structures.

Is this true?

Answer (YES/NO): YES